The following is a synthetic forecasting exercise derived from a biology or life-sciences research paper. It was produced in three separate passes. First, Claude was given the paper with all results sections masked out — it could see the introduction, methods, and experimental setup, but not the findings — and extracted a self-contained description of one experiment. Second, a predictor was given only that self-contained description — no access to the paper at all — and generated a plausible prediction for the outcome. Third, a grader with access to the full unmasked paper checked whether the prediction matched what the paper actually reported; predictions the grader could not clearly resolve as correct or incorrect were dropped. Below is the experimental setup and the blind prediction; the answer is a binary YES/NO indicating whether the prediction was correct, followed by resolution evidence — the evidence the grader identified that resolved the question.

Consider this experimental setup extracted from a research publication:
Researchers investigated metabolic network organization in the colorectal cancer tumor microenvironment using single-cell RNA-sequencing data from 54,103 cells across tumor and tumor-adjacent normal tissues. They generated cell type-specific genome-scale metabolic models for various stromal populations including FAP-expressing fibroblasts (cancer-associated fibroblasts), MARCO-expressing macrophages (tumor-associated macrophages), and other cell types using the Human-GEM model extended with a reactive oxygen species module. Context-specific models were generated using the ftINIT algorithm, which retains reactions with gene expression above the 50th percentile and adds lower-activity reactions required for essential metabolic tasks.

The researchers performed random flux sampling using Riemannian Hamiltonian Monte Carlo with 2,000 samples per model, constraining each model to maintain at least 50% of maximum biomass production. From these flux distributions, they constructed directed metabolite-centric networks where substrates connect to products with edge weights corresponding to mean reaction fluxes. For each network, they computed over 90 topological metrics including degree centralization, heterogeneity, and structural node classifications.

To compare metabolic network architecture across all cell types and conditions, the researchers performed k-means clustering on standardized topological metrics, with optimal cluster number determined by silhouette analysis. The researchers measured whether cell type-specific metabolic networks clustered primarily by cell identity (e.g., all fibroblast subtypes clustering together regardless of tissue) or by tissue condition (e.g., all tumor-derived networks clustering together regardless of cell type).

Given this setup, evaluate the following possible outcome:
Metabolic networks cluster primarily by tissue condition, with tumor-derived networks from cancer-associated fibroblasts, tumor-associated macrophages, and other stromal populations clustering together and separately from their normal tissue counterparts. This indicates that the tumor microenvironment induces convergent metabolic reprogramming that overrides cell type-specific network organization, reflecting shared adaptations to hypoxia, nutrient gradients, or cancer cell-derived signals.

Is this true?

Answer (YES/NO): NO